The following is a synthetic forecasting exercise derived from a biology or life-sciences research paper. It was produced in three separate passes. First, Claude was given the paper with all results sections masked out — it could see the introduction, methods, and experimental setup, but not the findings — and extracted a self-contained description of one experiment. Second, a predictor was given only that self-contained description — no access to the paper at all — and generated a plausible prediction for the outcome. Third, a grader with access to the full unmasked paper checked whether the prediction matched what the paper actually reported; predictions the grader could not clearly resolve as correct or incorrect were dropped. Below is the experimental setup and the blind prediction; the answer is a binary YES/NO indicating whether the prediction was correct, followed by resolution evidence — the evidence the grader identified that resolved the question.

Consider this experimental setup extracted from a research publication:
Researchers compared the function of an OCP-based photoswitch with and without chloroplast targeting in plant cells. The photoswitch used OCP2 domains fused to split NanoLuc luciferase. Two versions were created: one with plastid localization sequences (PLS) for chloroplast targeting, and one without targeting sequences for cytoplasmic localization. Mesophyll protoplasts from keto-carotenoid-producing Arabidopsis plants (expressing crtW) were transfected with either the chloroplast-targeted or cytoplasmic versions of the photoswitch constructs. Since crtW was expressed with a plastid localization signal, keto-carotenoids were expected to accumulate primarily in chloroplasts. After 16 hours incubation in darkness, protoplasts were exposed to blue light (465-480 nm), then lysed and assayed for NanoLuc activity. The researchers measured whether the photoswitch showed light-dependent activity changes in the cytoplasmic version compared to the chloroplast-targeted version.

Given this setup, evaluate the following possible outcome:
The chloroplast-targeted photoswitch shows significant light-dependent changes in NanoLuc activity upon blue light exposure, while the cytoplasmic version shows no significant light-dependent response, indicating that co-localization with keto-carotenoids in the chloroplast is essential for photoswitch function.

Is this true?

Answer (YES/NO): YES